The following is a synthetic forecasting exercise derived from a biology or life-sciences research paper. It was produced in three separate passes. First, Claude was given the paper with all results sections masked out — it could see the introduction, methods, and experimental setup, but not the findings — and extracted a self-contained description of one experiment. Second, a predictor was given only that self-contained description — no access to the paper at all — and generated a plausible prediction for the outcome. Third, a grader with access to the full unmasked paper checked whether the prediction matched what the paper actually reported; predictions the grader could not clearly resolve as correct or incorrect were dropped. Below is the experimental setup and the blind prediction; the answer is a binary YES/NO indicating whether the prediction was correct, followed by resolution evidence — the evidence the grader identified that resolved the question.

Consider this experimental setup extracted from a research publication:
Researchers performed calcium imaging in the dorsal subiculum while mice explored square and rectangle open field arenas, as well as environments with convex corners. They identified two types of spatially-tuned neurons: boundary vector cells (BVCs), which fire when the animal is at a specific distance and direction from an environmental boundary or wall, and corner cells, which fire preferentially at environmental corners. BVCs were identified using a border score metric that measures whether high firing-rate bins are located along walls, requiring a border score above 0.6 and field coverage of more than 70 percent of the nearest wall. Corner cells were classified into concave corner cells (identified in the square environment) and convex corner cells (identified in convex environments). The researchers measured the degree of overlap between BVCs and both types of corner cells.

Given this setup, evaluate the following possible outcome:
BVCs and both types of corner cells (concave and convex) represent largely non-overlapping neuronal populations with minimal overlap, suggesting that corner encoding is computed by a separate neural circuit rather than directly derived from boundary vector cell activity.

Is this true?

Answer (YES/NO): YES